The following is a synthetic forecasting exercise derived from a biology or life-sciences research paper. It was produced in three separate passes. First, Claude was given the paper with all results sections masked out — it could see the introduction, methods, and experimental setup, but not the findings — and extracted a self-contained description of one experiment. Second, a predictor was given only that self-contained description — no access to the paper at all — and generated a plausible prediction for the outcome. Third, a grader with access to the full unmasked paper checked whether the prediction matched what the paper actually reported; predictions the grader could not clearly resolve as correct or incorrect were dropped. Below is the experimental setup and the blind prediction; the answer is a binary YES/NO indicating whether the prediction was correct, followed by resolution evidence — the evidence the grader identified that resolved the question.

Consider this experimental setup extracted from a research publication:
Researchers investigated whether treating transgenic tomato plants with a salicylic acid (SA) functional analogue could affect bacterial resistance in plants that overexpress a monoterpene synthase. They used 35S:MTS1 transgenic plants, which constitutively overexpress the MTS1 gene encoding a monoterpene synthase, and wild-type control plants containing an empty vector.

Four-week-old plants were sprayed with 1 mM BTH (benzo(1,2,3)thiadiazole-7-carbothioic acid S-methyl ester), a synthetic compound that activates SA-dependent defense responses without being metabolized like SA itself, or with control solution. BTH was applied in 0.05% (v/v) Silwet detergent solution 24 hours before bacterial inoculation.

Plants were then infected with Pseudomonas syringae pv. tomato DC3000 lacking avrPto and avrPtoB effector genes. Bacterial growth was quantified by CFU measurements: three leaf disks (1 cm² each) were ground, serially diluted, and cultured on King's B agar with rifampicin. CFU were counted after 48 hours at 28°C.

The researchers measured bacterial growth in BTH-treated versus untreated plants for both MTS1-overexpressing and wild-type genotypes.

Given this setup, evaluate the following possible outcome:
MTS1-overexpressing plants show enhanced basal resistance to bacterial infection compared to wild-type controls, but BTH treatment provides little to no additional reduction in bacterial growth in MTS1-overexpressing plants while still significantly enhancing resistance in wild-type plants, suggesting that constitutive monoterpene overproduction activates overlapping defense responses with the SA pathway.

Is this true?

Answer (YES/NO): NO